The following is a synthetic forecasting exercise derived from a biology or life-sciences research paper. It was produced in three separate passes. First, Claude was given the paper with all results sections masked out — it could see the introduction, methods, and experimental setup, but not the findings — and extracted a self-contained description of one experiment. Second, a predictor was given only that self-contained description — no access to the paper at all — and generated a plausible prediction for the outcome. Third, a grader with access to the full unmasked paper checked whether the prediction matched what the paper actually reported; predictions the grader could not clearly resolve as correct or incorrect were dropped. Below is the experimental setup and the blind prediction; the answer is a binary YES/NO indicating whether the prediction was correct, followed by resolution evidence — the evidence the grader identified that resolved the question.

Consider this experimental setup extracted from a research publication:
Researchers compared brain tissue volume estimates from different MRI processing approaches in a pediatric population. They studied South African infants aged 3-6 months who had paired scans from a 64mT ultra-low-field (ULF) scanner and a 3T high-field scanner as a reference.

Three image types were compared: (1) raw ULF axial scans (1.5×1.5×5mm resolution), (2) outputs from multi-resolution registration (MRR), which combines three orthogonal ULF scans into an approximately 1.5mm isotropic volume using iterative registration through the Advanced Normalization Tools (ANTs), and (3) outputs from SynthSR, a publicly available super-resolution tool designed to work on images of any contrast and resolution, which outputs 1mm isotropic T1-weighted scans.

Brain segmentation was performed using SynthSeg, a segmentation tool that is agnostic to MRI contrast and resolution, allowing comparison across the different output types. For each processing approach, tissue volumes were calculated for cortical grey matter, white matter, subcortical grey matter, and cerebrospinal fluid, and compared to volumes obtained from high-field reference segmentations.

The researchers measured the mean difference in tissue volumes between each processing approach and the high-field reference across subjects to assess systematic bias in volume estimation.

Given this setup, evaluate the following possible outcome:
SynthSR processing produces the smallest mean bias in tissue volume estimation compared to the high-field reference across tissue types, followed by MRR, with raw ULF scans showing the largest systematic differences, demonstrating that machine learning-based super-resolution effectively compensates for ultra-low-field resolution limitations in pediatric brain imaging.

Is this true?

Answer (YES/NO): NO